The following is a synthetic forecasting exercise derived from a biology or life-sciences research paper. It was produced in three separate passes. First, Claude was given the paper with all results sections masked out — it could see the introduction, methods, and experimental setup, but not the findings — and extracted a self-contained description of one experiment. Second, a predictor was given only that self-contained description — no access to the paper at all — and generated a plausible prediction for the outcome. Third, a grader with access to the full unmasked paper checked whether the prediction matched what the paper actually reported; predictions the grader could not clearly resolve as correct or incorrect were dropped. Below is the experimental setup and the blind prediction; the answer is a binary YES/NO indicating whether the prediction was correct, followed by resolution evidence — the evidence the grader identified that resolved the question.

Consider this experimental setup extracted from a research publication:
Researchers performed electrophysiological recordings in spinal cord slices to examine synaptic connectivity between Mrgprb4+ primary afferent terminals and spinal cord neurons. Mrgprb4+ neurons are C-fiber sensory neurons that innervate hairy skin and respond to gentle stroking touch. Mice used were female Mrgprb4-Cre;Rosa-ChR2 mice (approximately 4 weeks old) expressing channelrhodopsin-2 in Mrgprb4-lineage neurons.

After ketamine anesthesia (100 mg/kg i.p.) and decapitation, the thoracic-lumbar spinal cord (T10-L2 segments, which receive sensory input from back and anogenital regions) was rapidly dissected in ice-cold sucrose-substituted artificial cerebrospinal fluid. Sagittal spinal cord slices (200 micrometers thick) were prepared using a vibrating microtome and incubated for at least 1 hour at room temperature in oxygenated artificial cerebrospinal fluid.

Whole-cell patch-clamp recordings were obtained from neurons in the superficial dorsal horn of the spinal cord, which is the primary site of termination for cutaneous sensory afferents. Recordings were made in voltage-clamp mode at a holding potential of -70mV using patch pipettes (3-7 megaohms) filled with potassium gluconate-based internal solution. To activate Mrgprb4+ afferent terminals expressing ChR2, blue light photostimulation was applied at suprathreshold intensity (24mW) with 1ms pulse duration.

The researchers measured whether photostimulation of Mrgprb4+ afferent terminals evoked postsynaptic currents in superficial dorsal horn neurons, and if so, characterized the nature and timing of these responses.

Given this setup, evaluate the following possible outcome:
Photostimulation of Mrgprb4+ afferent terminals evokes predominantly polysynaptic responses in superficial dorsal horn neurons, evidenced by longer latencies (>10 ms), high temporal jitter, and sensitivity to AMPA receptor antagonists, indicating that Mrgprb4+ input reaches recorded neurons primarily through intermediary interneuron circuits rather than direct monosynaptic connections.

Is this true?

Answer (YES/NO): NO